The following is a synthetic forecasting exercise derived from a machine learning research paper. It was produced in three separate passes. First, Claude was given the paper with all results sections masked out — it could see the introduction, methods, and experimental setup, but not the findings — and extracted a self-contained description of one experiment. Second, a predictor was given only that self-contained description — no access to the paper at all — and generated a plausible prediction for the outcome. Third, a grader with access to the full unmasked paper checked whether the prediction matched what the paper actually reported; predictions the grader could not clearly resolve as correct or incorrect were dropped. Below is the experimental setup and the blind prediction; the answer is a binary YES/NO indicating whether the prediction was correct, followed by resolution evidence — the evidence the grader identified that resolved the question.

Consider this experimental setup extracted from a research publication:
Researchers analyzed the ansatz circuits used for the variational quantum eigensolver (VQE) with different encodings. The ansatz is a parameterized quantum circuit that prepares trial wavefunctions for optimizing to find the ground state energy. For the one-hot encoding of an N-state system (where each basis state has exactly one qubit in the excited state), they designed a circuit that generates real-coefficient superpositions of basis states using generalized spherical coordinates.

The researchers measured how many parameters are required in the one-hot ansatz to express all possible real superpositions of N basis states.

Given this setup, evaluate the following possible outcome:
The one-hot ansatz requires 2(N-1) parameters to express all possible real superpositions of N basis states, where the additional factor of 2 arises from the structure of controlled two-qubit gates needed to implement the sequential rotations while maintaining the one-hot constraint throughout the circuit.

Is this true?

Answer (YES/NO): NO